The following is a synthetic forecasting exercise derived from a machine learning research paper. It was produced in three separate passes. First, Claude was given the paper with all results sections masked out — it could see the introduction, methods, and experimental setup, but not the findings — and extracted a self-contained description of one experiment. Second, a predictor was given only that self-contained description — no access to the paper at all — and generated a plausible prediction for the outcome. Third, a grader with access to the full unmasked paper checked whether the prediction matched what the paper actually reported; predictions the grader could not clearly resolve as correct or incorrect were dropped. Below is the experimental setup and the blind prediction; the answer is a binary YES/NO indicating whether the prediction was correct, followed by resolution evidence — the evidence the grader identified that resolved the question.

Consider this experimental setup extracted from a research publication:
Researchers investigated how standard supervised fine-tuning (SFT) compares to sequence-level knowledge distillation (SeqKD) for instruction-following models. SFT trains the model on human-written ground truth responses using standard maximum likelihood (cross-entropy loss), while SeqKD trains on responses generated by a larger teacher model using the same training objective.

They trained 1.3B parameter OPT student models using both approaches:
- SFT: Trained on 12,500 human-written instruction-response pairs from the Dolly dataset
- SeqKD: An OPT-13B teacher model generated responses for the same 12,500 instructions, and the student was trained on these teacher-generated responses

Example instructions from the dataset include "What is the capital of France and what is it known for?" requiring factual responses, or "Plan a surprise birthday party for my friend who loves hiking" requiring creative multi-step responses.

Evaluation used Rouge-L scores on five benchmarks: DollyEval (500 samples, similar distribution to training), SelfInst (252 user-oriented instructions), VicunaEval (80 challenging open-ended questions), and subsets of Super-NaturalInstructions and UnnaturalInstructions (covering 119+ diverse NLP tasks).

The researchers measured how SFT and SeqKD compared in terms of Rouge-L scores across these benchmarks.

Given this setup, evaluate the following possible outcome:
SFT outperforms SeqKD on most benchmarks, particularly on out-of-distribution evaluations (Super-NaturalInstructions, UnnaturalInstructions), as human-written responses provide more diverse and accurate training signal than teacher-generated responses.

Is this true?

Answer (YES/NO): NO